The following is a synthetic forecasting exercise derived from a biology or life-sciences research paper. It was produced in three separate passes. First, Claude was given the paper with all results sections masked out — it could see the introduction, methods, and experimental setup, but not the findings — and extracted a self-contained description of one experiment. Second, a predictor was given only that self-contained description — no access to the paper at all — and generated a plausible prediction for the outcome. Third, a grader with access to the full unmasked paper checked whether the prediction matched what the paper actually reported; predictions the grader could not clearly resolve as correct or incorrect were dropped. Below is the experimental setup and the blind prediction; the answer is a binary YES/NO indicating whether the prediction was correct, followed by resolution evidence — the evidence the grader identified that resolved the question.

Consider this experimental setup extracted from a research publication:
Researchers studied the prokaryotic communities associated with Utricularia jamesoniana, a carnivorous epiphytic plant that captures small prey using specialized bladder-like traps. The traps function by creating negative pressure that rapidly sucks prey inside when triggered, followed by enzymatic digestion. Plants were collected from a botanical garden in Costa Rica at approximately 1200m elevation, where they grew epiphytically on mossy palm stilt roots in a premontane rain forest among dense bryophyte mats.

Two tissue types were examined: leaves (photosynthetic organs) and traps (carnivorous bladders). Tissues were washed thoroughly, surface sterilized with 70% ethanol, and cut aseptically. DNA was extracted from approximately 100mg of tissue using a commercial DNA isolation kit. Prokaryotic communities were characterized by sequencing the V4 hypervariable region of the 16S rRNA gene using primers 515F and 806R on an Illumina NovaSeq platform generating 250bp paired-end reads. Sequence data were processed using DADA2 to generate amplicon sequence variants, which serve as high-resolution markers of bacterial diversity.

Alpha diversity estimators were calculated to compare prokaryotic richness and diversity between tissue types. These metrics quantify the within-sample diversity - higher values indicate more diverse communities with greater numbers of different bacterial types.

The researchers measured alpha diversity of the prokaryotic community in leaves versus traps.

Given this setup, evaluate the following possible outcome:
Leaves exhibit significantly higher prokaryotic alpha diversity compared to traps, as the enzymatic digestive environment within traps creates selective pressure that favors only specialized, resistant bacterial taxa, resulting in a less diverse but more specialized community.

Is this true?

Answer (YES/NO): NO